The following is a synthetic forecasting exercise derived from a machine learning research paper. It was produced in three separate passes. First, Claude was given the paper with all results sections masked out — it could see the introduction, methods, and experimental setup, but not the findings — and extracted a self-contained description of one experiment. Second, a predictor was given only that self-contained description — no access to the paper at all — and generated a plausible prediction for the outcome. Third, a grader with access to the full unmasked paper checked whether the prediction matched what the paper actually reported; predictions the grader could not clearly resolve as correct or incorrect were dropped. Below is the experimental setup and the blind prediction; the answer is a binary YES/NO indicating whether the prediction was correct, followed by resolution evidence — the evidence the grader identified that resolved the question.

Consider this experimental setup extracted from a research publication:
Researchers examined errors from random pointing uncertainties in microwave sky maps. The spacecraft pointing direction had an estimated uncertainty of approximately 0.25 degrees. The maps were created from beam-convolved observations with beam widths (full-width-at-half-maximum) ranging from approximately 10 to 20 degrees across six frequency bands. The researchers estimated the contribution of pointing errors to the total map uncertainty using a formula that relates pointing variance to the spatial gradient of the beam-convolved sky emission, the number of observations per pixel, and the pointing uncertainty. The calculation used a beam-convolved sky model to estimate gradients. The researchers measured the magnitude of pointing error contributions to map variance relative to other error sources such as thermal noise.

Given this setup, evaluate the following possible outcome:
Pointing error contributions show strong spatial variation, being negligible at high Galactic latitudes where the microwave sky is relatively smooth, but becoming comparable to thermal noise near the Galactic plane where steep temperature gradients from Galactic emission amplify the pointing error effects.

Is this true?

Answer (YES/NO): NO